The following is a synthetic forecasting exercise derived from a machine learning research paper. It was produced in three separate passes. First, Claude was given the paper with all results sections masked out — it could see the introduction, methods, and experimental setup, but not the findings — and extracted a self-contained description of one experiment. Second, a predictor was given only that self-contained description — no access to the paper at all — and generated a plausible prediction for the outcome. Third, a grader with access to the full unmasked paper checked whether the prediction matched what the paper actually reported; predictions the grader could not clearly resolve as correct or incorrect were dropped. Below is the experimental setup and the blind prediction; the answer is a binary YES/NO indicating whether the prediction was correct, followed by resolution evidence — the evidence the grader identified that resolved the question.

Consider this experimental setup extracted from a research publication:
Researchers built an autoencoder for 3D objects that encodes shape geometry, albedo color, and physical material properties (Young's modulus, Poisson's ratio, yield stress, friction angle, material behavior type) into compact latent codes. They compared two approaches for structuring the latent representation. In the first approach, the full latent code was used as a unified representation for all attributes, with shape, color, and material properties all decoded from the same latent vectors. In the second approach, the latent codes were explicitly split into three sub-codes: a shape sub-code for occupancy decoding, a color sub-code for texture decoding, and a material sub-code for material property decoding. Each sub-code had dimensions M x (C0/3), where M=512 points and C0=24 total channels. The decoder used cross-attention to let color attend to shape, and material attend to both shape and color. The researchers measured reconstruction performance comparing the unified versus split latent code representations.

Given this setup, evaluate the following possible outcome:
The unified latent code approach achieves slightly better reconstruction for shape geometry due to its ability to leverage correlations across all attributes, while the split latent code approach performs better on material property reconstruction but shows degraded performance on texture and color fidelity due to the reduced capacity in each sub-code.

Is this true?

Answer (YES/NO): NO